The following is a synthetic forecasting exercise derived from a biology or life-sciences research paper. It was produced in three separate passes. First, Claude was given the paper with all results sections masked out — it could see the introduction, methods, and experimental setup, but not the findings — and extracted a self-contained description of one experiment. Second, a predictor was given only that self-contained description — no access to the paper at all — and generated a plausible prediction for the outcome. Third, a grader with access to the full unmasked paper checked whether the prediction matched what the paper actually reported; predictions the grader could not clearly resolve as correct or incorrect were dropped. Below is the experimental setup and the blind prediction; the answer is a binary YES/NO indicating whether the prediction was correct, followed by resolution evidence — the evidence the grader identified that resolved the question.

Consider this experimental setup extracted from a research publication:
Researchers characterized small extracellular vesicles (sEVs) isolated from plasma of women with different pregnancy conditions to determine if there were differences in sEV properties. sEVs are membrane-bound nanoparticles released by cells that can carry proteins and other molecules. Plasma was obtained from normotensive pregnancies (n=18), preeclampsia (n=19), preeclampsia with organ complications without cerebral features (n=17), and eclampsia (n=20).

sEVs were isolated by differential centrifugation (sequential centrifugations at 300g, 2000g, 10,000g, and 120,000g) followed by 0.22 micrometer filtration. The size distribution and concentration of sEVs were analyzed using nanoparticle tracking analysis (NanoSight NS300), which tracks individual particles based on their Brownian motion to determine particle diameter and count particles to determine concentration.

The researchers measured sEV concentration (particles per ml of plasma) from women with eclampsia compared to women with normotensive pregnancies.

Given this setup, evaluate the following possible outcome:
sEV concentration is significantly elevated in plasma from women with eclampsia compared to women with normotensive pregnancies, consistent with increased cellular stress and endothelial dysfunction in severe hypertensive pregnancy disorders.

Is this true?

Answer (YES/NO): NO